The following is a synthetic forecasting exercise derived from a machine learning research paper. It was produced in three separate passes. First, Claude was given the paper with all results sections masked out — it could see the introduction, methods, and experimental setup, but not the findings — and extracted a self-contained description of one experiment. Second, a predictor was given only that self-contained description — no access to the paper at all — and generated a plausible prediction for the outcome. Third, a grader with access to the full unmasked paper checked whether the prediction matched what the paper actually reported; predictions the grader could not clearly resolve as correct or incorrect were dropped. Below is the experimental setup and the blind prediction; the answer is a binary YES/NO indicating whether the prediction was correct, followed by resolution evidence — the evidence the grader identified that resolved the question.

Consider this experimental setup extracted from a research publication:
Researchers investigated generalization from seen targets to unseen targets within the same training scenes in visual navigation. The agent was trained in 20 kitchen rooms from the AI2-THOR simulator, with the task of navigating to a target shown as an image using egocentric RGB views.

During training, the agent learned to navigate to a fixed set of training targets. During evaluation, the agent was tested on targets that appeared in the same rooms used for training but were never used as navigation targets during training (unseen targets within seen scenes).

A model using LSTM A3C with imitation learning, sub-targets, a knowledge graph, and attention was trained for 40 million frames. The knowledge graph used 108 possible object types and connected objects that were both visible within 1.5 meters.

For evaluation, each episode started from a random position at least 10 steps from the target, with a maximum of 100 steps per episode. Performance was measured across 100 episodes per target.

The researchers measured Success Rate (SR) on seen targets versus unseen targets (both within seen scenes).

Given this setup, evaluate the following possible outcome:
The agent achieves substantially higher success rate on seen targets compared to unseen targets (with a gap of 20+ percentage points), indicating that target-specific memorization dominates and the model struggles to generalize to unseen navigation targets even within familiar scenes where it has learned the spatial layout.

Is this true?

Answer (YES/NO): YES